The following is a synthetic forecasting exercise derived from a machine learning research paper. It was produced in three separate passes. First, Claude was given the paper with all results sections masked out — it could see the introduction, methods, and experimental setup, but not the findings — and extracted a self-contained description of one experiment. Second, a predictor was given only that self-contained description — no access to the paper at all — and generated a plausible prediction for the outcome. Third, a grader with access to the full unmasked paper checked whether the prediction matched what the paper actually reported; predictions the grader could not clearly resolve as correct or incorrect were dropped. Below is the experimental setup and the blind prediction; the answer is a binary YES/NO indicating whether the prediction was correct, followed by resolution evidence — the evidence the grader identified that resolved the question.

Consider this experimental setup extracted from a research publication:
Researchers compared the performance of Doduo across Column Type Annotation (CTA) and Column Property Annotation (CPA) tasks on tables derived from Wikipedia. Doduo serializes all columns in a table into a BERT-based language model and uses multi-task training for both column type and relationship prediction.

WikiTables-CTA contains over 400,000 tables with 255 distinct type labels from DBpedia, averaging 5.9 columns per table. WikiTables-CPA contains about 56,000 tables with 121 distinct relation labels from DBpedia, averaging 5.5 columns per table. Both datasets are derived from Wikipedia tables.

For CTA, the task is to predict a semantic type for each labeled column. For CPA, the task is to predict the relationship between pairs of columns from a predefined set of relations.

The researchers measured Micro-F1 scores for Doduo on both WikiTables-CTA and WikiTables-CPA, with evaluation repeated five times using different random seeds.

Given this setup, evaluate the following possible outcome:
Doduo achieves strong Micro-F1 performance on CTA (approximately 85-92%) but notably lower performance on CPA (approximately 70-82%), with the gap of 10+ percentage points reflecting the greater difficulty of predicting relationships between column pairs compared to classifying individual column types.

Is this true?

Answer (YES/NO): NO